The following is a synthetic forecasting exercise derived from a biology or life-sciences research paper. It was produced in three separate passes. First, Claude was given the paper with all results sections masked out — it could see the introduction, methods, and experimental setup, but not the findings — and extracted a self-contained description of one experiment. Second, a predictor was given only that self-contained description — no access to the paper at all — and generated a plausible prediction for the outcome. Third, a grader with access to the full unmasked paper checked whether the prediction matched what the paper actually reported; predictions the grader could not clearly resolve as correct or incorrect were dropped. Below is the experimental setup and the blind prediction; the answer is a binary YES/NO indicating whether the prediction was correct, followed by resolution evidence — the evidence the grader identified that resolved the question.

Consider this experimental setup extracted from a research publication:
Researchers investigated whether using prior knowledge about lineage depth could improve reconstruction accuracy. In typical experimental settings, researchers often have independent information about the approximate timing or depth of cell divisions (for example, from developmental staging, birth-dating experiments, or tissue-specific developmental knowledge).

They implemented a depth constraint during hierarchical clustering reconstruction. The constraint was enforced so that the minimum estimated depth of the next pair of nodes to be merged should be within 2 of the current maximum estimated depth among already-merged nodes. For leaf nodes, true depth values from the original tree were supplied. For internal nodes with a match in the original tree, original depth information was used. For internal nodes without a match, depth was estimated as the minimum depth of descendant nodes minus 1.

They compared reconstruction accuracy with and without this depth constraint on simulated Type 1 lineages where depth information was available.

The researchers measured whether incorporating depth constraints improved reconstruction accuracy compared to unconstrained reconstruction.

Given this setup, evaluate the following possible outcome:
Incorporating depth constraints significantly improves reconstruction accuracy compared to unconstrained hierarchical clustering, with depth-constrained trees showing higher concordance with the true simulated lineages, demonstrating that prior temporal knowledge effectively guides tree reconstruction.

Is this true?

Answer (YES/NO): NO